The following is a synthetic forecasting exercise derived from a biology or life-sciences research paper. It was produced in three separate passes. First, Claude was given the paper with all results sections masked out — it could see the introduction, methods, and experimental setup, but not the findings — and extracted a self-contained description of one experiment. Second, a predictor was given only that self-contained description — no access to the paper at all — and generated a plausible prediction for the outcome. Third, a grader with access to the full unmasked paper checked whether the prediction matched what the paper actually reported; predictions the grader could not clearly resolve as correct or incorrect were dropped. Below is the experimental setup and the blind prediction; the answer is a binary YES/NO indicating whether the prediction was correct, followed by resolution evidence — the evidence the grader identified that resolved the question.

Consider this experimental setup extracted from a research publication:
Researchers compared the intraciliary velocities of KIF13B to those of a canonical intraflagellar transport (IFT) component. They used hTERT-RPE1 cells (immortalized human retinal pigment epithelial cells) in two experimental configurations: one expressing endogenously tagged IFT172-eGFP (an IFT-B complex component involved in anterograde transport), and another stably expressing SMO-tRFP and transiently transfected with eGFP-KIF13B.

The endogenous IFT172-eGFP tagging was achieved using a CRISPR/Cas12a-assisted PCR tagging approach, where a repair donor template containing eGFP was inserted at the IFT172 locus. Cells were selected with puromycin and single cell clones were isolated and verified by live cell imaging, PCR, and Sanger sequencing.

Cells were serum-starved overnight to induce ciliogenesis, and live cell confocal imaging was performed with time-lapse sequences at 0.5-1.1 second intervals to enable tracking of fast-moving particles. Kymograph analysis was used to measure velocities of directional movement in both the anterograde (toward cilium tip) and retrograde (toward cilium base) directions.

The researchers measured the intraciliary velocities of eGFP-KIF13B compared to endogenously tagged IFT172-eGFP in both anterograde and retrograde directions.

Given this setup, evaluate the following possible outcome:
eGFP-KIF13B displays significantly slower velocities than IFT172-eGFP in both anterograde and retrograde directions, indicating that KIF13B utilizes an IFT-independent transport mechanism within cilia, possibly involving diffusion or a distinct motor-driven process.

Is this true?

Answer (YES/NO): NO